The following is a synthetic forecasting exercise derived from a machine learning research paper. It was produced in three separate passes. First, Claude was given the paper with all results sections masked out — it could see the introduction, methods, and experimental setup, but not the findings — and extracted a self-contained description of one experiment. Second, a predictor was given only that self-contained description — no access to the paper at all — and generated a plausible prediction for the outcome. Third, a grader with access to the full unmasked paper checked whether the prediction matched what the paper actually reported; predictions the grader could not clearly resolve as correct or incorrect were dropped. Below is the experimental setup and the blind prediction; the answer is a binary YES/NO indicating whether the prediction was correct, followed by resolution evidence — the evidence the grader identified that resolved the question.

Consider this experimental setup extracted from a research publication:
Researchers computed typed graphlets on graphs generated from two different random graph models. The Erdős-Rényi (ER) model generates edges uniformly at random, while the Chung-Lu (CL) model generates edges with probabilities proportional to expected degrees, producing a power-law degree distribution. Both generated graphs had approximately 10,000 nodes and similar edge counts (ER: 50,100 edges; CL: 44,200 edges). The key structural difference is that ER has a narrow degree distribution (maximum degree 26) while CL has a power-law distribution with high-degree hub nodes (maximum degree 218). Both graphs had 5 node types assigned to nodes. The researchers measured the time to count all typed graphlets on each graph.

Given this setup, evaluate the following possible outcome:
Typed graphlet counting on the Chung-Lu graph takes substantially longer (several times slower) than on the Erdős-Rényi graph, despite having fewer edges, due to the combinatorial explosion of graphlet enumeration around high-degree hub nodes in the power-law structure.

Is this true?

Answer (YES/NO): YES